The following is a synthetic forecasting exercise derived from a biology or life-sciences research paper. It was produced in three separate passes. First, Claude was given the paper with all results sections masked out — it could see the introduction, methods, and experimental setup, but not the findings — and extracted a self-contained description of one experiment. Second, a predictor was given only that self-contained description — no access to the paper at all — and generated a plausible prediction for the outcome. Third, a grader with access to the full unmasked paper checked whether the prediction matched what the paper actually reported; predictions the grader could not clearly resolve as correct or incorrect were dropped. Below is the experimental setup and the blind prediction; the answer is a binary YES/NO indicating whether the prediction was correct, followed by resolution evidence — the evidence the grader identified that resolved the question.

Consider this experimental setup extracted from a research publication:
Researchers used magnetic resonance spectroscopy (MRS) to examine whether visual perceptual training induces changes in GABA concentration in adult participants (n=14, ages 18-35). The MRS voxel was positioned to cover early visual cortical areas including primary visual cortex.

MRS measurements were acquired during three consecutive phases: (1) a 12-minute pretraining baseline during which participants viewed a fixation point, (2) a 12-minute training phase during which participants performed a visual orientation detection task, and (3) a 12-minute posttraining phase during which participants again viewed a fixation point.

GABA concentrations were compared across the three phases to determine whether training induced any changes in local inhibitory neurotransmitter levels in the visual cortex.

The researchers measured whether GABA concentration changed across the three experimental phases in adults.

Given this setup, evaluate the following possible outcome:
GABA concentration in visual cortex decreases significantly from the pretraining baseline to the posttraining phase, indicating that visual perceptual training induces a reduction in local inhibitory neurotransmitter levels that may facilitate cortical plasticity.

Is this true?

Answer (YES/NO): NO